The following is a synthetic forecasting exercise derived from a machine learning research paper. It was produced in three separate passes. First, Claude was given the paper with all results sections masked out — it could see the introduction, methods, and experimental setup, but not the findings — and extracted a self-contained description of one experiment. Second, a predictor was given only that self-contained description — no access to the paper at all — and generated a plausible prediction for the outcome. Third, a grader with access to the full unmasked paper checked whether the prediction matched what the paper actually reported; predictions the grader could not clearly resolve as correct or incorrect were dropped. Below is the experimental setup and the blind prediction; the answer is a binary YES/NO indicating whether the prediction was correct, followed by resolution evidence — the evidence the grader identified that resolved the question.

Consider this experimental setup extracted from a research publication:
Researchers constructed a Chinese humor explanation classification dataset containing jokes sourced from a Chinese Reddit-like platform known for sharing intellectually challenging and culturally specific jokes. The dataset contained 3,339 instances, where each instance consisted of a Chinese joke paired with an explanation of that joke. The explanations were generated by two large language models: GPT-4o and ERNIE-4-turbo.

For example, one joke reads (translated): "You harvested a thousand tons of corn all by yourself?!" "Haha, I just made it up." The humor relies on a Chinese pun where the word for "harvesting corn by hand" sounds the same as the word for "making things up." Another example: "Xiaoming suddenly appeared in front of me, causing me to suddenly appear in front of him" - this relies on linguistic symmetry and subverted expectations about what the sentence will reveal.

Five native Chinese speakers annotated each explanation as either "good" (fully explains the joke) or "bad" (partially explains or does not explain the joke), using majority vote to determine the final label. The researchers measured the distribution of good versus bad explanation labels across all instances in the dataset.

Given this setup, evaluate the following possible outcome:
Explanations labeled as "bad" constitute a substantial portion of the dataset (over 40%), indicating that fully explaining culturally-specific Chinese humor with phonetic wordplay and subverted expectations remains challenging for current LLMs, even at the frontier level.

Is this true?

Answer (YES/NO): YES